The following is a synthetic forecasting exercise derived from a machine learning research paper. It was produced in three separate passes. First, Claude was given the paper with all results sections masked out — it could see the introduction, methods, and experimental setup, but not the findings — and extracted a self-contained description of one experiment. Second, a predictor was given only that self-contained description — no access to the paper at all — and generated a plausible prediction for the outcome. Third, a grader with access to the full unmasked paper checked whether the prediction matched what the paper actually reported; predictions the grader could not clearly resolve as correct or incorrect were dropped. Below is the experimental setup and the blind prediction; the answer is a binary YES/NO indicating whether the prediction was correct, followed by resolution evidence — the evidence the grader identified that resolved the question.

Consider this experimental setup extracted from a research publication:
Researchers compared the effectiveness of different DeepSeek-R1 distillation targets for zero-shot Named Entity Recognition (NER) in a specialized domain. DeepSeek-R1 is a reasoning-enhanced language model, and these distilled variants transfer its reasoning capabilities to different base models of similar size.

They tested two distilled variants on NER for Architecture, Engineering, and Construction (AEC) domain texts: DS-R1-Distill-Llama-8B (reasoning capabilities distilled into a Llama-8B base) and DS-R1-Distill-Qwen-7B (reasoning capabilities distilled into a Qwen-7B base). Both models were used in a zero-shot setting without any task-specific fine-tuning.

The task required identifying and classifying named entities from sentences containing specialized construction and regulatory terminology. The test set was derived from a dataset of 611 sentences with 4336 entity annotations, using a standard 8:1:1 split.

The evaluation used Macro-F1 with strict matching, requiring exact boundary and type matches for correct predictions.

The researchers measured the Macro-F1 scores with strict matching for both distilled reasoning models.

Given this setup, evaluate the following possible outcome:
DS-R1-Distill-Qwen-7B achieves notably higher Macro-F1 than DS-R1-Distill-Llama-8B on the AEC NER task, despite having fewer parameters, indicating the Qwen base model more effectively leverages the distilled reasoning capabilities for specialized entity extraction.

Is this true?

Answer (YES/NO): YES